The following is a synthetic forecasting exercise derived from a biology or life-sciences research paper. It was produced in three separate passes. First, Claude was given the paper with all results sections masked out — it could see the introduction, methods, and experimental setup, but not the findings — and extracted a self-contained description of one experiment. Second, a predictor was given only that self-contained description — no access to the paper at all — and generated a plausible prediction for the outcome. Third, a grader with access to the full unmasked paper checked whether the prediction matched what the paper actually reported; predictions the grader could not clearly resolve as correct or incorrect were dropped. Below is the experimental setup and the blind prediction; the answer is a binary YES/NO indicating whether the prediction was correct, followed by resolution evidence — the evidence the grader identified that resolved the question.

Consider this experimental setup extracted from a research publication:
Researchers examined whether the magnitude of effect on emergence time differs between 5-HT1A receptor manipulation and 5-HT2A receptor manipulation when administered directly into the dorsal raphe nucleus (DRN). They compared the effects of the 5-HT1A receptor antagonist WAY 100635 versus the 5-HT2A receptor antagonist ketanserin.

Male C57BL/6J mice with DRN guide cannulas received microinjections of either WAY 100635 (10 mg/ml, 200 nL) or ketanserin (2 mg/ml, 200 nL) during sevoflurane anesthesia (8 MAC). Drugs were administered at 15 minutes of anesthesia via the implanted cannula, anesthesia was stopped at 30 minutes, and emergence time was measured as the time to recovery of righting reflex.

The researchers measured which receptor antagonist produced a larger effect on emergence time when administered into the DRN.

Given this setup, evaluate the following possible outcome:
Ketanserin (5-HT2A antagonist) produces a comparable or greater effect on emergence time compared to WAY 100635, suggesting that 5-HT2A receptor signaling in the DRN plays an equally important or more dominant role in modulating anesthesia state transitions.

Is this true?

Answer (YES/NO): NO